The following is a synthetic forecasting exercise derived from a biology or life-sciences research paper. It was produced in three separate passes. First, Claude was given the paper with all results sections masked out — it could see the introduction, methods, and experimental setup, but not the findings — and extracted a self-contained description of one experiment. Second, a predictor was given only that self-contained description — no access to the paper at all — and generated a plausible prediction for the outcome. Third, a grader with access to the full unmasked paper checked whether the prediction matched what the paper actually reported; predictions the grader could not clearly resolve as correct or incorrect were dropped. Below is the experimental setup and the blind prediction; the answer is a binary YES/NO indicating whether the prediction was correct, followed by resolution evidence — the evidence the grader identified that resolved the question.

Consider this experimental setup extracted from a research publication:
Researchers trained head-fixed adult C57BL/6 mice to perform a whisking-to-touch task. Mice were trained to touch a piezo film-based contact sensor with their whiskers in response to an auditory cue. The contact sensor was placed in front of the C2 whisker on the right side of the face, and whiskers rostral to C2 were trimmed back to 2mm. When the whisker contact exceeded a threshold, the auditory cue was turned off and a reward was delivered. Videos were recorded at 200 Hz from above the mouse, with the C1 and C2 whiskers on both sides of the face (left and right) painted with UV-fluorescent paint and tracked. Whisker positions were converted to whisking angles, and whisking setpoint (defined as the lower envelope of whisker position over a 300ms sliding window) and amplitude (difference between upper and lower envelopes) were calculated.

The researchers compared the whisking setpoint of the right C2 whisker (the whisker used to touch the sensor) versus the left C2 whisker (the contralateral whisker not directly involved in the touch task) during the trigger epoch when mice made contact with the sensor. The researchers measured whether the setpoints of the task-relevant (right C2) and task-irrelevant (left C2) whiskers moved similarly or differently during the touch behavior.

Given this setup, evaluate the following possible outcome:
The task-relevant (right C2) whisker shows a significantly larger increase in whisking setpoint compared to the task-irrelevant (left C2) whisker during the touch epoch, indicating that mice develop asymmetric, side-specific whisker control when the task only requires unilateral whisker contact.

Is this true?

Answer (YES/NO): NO